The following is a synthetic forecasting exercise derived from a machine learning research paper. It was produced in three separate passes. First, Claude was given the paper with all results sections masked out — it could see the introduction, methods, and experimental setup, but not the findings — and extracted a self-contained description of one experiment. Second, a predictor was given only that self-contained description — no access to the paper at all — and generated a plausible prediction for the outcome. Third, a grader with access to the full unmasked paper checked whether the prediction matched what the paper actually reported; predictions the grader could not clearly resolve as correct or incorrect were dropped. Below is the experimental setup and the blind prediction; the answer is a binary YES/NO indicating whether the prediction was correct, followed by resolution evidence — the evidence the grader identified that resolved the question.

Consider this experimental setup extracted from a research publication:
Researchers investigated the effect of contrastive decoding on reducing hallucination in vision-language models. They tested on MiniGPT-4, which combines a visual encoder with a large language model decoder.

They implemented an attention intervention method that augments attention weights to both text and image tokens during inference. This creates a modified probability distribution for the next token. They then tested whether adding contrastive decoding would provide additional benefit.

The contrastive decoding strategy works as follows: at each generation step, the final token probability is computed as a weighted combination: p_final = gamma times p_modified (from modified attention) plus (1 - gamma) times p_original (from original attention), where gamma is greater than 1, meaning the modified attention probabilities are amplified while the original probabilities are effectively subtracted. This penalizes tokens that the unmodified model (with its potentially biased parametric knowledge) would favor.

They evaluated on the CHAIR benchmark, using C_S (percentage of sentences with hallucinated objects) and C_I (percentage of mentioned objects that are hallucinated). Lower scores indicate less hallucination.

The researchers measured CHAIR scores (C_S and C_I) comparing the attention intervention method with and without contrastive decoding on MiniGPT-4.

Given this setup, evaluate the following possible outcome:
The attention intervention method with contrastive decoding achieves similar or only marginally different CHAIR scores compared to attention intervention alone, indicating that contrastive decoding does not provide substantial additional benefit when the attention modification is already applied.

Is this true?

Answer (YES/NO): NO